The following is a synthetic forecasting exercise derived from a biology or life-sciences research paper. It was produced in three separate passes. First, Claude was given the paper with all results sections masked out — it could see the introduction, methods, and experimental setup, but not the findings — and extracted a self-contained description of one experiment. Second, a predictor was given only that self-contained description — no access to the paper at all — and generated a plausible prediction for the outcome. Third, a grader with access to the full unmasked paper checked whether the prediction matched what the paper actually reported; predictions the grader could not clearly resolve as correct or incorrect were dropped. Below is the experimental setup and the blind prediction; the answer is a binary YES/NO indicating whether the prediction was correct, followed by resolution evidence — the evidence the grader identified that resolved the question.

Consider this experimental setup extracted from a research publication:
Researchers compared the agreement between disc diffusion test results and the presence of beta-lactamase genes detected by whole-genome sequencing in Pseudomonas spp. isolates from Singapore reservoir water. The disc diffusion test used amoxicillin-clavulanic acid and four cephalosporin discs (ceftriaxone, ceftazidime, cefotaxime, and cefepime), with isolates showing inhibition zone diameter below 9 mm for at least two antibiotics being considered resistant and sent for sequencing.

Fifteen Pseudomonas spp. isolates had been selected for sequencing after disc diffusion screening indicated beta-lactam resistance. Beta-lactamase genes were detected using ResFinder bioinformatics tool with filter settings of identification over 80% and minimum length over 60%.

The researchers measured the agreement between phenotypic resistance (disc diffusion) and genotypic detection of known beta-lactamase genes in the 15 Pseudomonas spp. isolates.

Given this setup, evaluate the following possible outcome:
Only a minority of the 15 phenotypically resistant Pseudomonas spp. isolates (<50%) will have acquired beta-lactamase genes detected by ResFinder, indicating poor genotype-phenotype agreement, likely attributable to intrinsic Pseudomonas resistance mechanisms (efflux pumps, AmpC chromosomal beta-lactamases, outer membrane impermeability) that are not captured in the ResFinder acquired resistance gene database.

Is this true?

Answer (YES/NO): YES